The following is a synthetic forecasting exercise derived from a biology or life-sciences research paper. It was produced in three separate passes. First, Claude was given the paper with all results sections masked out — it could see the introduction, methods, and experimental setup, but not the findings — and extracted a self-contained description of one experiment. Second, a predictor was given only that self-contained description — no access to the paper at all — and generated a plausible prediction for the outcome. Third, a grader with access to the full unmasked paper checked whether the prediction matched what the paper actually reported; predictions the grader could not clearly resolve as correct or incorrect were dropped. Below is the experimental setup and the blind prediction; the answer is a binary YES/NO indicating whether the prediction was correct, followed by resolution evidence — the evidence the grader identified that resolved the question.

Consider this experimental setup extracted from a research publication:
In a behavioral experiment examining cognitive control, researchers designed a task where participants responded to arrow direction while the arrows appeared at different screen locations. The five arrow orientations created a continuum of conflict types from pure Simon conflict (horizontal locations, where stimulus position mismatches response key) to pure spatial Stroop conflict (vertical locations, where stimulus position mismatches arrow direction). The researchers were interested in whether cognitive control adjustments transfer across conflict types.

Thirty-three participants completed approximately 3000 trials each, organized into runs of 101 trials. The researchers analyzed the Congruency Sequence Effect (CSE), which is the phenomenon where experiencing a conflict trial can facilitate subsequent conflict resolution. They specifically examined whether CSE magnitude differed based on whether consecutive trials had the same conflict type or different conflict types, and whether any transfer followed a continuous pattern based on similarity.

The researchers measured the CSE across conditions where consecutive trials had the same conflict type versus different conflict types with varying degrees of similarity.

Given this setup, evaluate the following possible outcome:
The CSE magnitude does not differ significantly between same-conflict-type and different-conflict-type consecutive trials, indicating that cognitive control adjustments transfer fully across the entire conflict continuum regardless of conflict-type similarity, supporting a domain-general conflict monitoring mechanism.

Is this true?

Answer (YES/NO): NO